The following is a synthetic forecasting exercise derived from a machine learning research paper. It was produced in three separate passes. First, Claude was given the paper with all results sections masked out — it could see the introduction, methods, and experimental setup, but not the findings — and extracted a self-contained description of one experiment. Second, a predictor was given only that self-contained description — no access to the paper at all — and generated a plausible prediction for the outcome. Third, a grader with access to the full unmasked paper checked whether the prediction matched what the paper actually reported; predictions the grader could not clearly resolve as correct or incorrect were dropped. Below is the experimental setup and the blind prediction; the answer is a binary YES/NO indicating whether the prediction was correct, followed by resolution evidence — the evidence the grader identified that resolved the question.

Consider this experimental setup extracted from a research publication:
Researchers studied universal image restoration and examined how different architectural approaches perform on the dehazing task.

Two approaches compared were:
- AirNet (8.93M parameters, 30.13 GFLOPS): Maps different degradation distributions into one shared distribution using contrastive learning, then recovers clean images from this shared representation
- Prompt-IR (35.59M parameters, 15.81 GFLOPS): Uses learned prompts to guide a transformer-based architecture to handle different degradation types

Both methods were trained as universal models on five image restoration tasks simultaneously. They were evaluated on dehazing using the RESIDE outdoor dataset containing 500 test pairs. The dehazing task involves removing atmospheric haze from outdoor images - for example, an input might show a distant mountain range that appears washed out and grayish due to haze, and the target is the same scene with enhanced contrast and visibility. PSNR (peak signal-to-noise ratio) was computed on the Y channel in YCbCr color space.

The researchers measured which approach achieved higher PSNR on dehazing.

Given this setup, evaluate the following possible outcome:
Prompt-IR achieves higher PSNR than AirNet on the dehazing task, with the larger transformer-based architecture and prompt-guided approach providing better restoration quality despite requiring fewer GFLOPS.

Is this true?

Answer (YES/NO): YES